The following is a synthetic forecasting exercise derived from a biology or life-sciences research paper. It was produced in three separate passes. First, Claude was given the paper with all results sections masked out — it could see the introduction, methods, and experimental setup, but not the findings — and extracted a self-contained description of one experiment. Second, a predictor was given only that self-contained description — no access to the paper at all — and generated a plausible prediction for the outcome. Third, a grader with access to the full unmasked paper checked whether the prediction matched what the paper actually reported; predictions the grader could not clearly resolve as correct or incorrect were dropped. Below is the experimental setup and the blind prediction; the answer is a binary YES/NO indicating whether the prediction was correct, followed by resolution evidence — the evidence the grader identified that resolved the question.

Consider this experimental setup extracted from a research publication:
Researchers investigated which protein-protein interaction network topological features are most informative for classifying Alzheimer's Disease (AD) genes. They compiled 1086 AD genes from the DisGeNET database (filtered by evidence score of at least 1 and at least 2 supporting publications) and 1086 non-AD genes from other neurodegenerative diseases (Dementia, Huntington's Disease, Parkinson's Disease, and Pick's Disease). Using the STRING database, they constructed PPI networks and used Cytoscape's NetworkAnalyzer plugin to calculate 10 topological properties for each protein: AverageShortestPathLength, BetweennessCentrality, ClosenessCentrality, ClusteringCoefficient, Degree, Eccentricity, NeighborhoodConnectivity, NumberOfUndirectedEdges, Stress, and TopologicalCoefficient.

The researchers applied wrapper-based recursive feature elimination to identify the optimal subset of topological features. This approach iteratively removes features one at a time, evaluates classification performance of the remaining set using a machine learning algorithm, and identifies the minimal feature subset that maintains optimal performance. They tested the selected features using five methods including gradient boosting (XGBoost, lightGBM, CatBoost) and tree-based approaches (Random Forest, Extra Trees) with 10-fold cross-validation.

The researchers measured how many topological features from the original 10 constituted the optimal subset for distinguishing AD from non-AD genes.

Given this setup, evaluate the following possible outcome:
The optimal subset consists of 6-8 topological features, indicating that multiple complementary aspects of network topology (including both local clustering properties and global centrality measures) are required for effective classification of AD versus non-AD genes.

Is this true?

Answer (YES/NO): NO